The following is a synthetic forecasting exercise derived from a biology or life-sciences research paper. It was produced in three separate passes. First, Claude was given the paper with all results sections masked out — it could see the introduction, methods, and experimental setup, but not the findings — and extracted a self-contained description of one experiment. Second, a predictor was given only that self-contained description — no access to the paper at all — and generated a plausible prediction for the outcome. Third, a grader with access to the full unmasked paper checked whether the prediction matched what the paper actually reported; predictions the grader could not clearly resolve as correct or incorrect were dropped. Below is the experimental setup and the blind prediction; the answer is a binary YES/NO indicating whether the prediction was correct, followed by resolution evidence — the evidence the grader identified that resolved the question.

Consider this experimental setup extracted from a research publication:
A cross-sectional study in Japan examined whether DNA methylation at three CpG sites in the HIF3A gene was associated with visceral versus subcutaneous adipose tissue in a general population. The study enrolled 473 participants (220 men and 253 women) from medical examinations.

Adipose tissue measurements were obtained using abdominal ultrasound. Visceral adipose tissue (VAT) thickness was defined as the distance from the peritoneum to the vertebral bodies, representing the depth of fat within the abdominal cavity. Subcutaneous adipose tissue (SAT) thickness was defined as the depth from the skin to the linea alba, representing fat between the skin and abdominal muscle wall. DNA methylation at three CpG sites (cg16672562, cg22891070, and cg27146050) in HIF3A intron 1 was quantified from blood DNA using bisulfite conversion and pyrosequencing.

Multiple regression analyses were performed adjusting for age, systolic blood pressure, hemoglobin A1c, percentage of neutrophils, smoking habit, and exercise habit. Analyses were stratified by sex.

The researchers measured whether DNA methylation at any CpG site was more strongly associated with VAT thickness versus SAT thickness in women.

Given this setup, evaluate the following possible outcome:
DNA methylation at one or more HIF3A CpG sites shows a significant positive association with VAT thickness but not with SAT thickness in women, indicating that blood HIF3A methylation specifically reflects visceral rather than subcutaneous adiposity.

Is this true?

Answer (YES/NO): YES